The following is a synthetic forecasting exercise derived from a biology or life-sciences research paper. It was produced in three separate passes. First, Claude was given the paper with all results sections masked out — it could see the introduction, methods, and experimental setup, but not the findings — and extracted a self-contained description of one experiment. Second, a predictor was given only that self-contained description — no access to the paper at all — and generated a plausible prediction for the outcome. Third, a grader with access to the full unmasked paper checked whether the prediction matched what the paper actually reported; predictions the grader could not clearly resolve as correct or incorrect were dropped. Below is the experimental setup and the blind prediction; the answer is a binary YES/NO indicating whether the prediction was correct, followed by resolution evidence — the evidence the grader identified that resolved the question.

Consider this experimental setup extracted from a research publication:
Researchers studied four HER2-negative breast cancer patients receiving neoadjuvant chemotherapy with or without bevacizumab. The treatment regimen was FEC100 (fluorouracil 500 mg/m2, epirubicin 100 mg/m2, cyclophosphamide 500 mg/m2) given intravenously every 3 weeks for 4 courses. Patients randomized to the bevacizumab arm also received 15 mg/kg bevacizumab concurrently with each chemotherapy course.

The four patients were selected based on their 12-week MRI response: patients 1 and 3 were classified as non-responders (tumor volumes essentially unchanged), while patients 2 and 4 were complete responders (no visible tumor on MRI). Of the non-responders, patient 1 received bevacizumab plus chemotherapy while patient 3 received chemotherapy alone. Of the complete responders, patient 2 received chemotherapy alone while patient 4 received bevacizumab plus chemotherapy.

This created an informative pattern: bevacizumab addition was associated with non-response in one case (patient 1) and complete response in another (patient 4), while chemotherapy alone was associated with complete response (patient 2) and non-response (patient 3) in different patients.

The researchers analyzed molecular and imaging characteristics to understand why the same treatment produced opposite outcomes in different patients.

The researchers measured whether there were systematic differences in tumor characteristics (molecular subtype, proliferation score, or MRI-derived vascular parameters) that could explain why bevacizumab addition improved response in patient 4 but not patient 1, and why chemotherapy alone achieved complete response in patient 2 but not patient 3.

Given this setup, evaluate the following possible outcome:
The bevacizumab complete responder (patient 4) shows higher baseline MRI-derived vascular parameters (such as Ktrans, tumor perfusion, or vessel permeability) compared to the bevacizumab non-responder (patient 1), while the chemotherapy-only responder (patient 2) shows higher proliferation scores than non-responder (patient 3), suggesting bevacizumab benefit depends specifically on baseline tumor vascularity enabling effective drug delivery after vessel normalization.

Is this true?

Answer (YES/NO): NO